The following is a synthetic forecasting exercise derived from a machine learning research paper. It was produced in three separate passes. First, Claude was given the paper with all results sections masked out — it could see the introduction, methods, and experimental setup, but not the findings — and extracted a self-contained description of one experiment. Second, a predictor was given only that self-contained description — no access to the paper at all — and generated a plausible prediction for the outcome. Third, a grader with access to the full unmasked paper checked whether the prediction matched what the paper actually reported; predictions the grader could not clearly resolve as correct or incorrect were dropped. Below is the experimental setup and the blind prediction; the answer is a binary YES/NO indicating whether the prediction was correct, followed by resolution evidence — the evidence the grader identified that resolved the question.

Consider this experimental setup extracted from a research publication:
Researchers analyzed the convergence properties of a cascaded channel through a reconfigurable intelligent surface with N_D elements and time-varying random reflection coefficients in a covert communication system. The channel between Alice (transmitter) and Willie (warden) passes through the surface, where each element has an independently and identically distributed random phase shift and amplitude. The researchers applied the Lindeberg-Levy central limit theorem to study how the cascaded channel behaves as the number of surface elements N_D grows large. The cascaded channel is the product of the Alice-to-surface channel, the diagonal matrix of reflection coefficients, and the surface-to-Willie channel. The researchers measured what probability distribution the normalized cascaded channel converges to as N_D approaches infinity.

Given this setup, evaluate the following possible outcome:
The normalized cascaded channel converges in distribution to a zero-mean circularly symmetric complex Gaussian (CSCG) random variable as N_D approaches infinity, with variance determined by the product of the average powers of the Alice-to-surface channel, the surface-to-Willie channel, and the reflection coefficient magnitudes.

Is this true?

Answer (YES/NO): YES